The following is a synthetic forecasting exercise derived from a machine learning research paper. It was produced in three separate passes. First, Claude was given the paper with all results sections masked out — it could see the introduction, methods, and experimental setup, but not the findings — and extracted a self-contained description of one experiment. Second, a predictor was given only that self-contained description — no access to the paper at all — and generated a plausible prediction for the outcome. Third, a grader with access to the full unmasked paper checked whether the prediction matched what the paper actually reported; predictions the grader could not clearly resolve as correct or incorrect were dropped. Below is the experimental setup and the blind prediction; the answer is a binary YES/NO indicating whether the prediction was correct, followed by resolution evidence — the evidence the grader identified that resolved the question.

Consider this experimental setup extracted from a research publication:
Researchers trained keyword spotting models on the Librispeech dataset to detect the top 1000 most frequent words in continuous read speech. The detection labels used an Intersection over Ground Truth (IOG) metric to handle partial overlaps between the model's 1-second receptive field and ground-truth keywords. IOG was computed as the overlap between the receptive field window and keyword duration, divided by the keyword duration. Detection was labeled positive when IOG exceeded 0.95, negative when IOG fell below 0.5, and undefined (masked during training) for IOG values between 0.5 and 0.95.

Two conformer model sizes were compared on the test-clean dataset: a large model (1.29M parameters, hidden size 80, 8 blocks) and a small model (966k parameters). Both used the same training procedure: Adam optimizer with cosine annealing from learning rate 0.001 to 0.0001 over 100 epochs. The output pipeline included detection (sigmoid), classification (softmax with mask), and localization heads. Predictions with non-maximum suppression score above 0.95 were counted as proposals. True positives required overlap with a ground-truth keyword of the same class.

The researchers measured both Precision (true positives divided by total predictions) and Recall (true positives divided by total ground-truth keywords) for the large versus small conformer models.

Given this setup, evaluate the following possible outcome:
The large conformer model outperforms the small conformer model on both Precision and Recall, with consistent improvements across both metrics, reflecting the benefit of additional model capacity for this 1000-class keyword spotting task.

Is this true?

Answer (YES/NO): YES